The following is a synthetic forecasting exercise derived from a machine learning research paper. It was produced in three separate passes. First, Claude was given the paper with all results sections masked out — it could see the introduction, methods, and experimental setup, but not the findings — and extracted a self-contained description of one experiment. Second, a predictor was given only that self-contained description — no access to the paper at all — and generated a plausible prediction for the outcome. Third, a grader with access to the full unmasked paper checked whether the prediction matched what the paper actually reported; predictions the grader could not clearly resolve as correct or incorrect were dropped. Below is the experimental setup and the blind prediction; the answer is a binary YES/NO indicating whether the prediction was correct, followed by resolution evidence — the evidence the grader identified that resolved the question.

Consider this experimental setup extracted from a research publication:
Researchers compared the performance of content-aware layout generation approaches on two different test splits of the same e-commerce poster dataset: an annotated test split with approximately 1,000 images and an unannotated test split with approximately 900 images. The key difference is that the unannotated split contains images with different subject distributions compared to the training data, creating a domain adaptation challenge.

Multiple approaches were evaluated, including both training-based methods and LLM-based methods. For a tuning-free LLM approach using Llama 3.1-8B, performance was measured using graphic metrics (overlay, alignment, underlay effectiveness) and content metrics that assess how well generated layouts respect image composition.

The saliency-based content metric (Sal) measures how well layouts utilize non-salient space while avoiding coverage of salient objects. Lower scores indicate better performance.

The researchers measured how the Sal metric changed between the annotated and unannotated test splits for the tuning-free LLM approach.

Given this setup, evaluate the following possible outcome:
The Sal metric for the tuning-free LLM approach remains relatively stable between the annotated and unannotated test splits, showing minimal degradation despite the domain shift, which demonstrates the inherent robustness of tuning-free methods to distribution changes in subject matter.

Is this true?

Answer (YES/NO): NO